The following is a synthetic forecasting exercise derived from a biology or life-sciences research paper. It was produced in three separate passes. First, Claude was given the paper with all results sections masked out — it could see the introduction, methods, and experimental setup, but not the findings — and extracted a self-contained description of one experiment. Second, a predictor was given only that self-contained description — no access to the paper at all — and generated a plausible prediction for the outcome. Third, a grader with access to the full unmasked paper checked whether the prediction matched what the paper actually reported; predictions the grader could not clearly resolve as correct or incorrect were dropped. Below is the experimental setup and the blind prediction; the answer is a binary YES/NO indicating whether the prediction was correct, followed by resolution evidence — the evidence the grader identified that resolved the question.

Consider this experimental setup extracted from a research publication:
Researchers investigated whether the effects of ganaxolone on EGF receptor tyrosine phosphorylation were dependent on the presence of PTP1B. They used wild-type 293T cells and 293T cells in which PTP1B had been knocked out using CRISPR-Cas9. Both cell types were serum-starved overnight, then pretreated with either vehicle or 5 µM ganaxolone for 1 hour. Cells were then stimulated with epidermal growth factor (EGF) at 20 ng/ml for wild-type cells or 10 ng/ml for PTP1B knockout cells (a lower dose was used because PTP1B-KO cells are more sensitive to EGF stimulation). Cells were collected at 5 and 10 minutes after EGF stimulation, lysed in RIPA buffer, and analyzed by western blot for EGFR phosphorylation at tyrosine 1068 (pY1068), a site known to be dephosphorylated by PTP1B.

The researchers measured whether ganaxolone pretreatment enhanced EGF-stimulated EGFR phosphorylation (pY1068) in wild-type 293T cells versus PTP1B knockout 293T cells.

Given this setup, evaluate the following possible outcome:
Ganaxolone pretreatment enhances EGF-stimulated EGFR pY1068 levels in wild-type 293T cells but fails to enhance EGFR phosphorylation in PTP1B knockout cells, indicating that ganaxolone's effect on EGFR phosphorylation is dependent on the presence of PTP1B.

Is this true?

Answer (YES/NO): YES